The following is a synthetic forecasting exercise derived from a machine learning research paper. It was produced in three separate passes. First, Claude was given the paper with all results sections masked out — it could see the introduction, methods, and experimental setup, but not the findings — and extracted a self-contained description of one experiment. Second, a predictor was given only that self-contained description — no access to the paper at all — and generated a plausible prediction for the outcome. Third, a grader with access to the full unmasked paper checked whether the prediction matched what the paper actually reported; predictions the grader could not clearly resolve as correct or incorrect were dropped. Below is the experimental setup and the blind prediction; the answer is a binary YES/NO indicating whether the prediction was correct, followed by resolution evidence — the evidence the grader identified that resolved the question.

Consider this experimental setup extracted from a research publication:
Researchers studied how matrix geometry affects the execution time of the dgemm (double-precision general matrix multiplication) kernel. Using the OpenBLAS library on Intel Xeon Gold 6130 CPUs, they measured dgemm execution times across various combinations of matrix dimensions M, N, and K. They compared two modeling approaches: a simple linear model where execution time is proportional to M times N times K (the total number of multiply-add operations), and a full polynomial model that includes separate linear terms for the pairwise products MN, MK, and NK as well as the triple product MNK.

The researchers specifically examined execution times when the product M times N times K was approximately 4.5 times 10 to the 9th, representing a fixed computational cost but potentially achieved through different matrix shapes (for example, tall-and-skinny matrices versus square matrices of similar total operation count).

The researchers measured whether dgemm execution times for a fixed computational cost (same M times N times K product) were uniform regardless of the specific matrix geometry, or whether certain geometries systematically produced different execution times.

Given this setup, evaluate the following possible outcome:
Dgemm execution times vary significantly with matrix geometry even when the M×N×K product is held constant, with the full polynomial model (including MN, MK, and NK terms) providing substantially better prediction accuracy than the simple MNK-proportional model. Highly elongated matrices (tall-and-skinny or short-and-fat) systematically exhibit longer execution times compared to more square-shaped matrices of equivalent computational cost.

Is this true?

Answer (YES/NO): YES